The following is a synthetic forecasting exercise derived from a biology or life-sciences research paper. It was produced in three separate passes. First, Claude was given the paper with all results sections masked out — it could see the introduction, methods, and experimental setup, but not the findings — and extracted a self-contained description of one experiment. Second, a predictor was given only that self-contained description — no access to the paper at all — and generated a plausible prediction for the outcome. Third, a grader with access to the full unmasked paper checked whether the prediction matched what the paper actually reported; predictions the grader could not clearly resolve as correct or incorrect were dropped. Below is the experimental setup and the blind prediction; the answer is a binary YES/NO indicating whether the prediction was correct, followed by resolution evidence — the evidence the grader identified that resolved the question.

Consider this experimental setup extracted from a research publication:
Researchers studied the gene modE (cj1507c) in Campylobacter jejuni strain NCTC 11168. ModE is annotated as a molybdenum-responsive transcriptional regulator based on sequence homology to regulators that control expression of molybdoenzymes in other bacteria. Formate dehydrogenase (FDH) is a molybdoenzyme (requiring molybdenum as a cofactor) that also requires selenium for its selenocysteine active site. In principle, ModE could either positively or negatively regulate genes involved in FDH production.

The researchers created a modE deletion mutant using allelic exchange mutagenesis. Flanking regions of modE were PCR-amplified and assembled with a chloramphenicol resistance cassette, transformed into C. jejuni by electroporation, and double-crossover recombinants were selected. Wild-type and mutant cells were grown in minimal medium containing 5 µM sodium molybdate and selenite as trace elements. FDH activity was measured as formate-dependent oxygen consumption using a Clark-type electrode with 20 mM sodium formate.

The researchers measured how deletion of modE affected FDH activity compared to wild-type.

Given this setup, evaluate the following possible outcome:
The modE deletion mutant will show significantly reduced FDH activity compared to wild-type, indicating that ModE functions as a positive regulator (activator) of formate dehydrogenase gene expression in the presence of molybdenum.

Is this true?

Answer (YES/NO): YES